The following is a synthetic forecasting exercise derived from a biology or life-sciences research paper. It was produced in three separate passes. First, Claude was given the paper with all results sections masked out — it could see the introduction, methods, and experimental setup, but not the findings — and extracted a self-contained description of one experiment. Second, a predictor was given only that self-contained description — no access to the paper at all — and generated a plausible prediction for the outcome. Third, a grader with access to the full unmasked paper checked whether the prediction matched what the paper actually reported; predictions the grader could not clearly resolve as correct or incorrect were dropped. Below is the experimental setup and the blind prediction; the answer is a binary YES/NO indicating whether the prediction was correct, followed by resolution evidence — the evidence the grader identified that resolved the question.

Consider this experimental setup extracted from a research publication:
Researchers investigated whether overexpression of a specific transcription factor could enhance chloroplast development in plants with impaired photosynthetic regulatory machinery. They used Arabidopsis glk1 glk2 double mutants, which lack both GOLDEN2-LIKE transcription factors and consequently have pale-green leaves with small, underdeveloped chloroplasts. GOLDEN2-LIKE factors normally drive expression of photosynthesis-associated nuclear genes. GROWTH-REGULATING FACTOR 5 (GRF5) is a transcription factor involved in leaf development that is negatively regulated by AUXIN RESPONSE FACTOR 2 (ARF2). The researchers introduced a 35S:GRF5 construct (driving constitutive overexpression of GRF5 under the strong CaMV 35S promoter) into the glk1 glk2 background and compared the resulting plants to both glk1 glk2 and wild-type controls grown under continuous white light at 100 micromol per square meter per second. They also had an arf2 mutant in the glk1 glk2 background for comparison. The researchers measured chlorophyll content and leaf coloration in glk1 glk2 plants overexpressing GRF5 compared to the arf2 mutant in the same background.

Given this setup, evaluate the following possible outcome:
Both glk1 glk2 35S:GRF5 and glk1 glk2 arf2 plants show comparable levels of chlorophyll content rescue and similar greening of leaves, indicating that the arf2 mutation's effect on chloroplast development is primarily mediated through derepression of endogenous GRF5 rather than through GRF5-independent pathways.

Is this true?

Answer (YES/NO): YES